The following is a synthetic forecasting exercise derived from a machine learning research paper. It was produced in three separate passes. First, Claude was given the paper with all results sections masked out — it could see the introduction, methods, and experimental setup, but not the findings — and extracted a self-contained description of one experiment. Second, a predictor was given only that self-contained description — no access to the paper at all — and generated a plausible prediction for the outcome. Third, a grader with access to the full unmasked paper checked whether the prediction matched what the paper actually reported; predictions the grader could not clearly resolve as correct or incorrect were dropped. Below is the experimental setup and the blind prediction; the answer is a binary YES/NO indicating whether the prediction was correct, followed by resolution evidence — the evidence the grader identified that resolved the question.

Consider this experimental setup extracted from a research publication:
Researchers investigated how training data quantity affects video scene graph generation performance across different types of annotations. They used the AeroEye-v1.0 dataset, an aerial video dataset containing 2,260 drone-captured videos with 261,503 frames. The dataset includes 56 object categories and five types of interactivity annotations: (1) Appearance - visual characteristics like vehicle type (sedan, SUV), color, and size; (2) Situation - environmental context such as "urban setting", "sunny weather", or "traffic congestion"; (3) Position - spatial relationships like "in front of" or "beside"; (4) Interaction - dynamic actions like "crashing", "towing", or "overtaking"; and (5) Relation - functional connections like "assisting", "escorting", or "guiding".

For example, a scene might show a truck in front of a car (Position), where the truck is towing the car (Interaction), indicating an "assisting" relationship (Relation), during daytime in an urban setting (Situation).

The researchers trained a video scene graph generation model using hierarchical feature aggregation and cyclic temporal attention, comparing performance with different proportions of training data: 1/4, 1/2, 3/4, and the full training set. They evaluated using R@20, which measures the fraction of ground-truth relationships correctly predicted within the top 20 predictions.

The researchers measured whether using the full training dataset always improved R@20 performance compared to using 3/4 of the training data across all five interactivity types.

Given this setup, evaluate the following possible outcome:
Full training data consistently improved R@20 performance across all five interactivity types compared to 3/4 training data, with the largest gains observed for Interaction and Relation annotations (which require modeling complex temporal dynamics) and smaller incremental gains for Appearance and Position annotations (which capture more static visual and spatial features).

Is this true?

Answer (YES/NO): NO